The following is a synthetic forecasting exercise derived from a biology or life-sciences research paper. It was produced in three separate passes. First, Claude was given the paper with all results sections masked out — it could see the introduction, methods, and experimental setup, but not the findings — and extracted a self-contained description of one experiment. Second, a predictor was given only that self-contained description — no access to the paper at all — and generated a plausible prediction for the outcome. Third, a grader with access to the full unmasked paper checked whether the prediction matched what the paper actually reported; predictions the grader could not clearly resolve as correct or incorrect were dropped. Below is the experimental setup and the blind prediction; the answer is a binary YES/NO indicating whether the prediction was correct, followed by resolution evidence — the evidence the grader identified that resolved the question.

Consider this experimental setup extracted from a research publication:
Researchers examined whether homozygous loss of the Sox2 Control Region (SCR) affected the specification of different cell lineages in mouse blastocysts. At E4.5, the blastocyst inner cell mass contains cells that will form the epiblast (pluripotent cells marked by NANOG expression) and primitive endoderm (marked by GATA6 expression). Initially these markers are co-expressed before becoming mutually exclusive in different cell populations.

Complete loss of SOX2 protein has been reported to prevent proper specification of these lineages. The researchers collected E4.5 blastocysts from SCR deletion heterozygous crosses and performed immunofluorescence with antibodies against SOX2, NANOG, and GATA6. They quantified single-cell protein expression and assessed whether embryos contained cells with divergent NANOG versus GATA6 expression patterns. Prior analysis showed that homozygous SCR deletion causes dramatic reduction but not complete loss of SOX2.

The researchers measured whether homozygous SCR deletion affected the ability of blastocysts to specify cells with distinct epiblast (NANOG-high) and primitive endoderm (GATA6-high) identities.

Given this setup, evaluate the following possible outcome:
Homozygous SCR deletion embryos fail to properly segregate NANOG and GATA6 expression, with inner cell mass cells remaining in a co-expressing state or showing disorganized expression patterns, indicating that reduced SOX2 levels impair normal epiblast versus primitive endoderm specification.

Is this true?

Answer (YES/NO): NO